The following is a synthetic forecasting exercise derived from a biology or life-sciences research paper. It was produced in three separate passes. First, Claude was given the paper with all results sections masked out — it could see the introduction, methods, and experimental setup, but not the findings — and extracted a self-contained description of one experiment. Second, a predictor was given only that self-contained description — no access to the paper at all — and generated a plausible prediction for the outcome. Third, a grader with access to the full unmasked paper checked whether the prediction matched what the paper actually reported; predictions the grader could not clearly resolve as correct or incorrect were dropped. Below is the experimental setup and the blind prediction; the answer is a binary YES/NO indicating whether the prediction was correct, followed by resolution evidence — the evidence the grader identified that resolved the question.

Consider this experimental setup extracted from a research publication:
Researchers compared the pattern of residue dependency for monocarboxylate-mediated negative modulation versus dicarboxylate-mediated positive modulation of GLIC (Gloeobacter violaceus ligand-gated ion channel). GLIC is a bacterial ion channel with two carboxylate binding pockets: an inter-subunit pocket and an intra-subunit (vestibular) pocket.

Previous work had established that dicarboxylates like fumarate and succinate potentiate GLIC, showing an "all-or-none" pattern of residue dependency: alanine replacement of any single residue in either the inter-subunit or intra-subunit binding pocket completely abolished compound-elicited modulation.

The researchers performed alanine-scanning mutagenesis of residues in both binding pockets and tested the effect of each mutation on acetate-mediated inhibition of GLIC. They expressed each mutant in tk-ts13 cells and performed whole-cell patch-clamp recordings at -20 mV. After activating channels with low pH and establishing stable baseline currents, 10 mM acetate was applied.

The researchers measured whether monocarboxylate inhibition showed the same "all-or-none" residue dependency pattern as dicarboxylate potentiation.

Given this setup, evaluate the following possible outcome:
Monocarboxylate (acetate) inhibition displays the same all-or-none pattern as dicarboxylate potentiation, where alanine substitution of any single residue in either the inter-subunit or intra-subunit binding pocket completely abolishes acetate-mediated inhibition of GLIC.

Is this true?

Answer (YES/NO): NO